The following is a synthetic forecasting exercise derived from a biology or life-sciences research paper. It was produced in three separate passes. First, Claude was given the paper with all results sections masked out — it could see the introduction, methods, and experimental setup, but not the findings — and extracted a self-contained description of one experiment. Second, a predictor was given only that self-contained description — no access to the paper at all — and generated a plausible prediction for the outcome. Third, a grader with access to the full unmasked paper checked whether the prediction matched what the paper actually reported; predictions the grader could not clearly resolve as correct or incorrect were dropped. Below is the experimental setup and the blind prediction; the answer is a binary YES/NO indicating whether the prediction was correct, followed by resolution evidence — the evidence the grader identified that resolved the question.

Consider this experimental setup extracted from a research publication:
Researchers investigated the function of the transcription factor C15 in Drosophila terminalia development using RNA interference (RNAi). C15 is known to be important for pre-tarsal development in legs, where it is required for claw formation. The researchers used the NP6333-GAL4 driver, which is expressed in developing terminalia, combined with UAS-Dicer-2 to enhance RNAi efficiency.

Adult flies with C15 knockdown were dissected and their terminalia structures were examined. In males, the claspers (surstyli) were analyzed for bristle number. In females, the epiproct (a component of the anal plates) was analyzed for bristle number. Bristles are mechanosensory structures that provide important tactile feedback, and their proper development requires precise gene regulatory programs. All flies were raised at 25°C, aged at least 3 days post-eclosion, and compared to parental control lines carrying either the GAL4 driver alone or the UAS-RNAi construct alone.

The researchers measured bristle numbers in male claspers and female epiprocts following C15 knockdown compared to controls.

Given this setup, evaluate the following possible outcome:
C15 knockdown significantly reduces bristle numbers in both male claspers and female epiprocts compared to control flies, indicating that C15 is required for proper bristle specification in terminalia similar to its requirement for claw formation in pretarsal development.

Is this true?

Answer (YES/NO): NO